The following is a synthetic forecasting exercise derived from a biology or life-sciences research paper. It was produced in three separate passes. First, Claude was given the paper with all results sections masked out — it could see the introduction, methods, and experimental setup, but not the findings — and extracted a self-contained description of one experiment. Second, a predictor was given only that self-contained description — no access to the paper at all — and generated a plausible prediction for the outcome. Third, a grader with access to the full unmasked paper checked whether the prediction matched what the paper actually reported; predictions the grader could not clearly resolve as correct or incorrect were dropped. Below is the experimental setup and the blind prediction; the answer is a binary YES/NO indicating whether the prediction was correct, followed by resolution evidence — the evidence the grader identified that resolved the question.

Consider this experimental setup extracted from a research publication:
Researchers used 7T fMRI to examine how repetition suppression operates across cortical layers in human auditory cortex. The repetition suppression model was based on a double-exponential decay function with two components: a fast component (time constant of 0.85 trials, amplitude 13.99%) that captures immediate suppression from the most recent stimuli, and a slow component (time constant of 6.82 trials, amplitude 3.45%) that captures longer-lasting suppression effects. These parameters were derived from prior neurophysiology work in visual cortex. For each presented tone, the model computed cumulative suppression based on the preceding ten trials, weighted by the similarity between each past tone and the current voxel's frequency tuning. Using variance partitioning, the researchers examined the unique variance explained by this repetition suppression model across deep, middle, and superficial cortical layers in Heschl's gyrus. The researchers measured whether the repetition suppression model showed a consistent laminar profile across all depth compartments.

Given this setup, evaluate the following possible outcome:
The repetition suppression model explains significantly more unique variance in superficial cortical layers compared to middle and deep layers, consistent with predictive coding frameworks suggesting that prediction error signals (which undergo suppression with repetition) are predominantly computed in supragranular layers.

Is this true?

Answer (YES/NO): NO